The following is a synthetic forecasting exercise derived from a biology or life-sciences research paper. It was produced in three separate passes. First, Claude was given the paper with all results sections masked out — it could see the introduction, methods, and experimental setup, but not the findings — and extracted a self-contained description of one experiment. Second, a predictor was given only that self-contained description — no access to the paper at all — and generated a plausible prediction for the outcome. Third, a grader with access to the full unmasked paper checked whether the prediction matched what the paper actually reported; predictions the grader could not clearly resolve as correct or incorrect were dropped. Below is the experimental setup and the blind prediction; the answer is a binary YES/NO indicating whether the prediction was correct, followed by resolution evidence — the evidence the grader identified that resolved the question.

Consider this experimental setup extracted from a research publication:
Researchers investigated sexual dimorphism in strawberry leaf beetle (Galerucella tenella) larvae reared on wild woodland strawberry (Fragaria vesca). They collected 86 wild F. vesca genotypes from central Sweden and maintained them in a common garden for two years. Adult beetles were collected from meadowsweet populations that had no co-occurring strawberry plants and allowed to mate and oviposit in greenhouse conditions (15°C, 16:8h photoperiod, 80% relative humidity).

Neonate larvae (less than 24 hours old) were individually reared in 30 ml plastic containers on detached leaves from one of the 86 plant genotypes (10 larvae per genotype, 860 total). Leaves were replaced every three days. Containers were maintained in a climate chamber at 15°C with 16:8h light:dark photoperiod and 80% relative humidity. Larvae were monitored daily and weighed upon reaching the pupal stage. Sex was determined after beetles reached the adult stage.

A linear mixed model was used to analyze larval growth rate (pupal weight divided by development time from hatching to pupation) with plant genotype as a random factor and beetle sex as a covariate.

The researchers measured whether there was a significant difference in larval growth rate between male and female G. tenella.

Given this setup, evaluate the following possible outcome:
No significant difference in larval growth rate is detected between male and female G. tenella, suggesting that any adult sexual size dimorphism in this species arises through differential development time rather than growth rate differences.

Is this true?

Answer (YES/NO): NO